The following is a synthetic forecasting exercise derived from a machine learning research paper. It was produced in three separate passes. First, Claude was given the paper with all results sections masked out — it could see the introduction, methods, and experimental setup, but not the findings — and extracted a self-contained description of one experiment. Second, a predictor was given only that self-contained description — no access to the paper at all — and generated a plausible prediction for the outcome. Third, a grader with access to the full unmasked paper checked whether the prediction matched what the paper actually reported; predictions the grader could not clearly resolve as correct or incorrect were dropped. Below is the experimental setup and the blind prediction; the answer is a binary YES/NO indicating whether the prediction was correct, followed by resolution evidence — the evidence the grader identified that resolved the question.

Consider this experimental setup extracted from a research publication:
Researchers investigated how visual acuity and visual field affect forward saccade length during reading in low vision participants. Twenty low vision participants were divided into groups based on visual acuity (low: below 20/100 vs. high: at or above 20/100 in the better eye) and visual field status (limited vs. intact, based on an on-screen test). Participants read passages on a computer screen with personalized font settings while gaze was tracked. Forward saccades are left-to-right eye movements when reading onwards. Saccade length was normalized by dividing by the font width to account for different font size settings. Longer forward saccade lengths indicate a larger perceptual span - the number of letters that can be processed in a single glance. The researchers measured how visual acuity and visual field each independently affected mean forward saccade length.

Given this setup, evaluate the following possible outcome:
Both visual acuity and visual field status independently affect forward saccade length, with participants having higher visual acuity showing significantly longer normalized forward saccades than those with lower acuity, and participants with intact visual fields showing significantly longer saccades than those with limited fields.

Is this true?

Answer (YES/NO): YES